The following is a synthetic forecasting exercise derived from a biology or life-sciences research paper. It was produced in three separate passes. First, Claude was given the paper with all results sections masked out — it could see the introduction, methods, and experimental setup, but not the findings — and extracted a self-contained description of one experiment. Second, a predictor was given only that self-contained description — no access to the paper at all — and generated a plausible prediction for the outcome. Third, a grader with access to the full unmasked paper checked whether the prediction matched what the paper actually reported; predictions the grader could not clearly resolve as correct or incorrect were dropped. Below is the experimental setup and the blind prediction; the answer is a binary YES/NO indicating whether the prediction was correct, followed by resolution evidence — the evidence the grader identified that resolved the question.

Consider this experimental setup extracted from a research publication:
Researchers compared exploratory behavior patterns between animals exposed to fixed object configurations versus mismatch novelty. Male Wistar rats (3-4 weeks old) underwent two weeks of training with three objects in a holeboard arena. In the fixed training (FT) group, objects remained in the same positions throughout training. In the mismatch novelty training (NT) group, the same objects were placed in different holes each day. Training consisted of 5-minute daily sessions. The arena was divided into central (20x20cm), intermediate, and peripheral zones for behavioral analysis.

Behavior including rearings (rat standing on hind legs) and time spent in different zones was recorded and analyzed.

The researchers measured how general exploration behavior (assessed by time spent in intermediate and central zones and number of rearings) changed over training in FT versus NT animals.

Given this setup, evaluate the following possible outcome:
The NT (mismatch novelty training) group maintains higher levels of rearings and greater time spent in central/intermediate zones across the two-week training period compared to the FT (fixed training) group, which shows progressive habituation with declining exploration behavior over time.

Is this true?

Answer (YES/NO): NO